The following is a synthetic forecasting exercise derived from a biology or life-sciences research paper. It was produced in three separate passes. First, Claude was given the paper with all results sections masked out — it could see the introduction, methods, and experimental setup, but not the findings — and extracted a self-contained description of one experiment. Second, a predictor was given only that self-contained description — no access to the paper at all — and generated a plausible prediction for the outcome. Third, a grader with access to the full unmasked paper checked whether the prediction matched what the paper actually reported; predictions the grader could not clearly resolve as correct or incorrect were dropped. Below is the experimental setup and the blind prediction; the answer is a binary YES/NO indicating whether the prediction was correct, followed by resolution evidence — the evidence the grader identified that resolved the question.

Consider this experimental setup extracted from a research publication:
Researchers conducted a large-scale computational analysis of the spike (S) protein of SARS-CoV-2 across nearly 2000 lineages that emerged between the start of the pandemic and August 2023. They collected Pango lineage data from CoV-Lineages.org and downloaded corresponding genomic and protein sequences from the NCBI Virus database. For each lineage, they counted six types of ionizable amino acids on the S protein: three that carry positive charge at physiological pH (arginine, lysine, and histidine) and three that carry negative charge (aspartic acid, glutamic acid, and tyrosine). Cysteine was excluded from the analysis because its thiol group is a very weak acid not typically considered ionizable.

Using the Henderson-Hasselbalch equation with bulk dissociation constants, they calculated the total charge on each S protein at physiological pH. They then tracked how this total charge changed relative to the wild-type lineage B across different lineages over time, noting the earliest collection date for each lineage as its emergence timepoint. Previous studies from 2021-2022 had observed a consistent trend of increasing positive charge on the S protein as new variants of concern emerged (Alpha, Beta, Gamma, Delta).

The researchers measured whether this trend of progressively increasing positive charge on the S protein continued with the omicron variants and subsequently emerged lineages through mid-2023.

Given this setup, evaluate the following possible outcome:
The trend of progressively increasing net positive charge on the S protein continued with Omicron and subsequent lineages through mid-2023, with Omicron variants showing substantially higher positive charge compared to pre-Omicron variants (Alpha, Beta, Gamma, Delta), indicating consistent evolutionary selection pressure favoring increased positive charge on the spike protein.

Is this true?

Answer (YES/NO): NO